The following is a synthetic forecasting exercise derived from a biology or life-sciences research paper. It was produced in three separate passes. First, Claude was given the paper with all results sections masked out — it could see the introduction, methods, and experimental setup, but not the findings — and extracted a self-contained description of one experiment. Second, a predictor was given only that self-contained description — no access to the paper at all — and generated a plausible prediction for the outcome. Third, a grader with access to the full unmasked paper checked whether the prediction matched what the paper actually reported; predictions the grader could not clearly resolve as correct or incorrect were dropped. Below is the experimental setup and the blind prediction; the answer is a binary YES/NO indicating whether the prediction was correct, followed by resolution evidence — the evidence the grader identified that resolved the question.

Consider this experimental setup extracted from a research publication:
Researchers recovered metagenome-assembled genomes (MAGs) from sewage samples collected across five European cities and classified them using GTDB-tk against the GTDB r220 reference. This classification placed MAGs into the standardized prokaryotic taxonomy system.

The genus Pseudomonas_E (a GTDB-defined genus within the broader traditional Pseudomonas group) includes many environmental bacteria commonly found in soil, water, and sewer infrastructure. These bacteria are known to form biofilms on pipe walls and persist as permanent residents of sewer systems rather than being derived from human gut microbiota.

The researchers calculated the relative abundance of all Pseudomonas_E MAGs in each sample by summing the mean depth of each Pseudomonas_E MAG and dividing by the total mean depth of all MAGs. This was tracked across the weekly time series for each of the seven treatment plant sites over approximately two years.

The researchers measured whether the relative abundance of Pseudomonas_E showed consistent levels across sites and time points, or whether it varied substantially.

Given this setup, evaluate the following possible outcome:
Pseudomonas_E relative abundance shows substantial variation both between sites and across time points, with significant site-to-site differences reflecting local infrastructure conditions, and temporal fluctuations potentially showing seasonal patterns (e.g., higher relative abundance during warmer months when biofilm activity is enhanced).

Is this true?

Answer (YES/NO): NO